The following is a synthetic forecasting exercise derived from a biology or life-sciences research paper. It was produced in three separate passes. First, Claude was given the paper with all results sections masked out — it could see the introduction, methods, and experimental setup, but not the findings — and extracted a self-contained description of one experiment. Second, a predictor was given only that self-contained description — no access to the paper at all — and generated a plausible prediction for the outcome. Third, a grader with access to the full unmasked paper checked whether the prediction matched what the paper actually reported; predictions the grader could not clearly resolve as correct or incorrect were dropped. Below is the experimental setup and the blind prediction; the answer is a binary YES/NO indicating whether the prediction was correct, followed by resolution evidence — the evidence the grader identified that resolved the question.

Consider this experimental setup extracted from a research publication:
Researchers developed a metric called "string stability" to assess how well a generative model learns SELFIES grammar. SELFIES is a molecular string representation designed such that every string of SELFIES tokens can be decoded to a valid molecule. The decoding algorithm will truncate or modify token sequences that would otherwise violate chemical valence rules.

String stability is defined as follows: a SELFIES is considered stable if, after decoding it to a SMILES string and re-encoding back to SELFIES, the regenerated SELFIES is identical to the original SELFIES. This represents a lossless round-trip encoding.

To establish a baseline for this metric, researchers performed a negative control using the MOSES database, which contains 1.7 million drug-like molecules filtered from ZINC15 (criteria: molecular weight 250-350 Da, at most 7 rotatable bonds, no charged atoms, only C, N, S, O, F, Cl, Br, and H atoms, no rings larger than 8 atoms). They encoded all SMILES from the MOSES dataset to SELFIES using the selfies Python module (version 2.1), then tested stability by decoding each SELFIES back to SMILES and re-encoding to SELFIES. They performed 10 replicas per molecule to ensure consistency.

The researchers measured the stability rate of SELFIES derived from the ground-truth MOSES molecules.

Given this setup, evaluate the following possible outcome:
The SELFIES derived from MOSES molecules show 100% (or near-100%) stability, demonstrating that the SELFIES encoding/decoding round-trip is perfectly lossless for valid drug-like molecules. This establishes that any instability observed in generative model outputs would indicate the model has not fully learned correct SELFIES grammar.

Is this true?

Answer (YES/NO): YES